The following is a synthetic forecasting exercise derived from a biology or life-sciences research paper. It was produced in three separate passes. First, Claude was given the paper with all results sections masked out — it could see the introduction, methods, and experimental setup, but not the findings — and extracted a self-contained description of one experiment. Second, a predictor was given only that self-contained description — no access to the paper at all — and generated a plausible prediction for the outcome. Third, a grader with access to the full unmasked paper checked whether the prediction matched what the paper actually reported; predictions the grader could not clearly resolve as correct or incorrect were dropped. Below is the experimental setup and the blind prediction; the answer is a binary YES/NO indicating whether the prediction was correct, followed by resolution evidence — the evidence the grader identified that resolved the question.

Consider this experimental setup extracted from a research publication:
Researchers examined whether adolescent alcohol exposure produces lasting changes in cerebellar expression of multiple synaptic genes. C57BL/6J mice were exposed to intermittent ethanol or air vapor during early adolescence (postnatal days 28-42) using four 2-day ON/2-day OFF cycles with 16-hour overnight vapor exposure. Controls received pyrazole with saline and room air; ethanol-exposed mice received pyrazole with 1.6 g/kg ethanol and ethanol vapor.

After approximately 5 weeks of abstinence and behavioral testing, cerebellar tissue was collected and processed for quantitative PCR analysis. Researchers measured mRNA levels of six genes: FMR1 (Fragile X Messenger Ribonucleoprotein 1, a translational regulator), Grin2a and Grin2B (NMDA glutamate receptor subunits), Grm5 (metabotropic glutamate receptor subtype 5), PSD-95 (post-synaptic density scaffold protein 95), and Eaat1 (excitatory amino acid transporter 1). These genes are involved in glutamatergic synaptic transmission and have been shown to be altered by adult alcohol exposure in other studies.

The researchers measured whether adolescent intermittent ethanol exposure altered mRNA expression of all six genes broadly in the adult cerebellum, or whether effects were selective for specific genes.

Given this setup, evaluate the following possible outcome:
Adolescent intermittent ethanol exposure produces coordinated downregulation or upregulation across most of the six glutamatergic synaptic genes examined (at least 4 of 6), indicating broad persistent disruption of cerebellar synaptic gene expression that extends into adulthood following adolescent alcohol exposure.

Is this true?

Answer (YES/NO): NO